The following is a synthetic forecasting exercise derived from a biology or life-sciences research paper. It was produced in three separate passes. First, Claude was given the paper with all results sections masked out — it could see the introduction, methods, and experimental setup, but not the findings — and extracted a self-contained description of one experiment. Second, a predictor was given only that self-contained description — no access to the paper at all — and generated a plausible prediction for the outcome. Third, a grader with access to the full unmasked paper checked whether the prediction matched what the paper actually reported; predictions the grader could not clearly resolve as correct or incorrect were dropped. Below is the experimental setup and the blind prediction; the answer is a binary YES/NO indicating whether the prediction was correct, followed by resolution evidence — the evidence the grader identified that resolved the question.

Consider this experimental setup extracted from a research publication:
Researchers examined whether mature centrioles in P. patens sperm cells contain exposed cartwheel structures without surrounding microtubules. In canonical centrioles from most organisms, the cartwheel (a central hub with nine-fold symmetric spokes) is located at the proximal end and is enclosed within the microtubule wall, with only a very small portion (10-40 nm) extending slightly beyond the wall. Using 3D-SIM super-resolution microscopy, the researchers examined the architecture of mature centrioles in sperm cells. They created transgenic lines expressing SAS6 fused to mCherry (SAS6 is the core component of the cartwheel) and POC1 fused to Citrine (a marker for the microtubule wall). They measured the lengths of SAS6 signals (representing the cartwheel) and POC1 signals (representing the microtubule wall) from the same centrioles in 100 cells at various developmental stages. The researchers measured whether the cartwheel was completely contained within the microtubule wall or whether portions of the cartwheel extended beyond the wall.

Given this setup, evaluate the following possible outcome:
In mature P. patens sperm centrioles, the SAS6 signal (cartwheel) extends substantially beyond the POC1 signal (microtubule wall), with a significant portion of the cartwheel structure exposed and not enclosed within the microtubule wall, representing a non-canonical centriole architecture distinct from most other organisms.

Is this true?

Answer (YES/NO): YES